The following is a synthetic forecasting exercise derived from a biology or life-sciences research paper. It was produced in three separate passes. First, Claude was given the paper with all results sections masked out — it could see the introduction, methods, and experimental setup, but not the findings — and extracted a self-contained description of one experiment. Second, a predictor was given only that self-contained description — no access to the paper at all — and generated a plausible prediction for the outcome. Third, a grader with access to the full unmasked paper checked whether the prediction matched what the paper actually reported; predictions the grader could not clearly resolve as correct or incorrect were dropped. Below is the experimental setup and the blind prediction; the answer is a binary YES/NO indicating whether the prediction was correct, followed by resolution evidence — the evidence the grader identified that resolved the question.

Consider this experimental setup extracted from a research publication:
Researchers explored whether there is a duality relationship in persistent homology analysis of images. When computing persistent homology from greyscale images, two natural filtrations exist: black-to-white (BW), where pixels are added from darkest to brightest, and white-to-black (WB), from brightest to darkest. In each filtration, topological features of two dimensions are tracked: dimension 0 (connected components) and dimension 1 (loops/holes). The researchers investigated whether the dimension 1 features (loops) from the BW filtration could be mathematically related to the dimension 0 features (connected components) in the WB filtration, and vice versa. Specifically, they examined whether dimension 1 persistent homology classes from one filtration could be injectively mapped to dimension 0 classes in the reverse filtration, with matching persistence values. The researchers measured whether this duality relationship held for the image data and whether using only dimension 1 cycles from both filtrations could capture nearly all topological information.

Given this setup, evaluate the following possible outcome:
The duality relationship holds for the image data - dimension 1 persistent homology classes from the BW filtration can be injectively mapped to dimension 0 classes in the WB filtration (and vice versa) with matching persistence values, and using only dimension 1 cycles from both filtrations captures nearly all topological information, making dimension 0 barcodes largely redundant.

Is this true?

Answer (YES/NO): YES